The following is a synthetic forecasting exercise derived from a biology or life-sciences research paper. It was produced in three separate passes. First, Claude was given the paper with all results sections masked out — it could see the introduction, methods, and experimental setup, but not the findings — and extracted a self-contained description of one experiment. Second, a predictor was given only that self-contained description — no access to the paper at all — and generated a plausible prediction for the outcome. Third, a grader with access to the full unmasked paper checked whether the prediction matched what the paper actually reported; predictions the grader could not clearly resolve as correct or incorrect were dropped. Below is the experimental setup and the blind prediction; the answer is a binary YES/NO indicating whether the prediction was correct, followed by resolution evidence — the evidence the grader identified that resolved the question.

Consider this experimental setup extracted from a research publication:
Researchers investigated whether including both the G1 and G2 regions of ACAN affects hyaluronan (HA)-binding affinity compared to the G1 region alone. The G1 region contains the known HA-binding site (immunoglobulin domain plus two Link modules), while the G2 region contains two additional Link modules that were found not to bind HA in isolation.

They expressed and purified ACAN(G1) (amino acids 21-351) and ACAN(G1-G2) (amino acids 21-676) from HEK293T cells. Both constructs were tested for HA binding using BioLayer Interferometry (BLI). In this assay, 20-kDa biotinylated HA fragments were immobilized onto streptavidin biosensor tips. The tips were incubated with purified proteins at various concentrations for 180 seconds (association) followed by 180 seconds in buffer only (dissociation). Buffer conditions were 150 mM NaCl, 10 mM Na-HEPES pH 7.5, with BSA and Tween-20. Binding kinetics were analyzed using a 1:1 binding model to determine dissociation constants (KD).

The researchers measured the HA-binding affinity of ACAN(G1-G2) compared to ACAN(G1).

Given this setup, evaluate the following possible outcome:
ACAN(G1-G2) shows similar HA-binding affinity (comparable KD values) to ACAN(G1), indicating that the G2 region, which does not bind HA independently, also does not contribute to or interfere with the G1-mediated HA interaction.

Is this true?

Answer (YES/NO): NO